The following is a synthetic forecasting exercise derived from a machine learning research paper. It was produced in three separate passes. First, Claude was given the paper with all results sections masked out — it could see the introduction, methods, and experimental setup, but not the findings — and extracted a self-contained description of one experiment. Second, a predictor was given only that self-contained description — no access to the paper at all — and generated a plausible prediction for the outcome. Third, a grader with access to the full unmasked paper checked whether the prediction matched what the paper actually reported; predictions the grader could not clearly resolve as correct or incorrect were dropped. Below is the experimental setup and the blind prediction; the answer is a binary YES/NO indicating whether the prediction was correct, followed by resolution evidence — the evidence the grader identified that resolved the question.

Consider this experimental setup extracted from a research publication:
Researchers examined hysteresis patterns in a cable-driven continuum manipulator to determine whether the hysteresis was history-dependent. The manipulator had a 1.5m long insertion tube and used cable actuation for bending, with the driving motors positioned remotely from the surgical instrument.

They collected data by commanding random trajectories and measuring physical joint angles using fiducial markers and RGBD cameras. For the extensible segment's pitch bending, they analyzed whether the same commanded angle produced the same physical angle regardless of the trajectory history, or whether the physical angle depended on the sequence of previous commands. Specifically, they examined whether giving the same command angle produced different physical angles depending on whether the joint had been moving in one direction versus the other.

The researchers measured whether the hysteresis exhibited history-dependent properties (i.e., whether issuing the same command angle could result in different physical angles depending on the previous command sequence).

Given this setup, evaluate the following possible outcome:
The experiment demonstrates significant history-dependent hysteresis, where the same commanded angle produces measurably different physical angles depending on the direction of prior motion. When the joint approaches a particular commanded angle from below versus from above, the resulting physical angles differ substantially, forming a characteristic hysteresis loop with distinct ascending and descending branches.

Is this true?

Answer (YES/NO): YES